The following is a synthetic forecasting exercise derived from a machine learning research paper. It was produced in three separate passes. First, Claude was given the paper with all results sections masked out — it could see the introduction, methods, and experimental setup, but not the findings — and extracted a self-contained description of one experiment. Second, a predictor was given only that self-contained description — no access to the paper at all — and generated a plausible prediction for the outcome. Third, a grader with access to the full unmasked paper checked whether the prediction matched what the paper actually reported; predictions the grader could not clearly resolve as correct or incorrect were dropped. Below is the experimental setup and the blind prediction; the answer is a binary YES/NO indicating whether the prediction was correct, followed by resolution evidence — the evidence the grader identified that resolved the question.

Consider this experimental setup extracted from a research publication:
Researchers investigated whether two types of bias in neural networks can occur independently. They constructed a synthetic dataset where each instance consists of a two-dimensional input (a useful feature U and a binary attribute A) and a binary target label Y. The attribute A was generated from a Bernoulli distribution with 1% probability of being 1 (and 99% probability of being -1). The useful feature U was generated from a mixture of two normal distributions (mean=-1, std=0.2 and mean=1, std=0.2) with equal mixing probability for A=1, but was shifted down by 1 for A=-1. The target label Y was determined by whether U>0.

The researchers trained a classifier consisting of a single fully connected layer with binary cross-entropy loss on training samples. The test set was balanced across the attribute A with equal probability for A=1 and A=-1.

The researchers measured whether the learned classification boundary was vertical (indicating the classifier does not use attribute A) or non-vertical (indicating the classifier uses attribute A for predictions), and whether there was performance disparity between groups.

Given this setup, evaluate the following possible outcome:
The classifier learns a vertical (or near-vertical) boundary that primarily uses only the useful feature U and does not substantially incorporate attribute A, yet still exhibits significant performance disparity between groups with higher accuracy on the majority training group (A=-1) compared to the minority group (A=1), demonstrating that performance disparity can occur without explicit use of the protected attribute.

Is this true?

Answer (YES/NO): YES